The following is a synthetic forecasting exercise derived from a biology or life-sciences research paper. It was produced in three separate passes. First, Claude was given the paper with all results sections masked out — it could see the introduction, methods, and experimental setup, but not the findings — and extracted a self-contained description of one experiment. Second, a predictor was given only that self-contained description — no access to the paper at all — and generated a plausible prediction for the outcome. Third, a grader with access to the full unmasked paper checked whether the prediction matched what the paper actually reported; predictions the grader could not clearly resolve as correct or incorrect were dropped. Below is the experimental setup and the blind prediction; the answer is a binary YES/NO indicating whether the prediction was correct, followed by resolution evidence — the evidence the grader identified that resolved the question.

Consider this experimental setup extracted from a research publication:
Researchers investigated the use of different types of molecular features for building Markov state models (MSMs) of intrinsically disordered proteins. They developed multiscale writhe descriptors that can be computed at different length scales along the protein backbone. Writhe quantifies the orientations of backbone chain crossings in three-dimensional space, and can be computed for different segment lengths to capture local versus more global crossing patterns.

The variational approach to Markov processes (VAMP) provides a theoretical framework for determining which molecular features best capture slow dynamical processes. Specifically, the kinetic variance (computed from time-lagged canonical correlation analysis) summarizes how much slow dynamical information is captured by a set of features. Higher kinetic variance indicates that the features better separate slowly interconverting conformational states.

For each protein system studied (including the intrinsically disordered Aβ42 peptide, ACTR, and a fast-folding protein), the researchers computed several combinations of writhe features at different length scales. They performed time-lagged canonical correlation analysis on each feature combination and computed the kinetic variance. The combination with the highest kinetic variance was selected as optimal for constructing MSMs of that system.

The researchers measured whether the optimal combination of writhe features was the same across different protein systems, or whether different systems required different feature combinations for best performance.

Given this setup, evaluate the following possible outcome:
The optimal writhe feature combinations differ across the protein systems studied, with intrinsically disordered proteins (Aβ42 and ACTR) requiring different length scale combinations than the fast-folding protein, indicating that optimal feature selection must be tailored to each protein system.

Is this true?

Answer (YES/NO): NO